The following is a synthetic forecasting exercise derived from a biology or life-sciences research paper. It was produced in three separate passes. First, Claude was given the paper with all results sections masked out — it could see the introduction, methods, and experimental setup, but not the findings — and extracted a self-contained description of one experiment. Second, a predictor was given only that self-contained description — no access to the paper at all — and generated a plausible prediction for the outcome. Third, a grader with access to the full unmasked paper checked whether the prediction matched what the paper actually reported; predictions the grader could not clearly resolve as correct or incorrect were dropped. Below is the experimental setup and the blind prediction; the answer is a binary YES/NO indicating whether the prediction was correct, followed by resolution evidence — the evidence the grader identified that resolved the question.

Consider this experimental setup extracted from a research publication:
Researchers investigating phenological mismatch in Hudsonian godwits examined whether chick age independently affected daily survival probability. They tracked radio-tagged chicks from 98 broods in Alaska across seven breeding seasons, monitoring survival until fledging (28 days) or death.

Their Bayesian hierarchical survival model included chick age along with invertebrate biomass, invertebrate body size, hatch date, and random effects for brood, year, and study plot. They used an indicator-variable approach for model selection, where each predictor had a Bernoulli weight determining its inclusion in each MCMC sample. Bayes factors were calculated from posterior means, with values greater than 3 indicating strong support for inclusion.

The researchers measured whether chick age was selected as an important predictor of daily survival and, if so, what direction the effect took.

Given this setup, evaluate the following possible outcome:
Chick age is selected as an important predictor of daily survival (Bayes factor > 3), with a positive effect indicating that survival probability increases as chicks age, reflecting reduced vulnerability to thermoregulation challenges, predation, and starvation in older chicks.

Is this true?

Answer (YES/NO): NO